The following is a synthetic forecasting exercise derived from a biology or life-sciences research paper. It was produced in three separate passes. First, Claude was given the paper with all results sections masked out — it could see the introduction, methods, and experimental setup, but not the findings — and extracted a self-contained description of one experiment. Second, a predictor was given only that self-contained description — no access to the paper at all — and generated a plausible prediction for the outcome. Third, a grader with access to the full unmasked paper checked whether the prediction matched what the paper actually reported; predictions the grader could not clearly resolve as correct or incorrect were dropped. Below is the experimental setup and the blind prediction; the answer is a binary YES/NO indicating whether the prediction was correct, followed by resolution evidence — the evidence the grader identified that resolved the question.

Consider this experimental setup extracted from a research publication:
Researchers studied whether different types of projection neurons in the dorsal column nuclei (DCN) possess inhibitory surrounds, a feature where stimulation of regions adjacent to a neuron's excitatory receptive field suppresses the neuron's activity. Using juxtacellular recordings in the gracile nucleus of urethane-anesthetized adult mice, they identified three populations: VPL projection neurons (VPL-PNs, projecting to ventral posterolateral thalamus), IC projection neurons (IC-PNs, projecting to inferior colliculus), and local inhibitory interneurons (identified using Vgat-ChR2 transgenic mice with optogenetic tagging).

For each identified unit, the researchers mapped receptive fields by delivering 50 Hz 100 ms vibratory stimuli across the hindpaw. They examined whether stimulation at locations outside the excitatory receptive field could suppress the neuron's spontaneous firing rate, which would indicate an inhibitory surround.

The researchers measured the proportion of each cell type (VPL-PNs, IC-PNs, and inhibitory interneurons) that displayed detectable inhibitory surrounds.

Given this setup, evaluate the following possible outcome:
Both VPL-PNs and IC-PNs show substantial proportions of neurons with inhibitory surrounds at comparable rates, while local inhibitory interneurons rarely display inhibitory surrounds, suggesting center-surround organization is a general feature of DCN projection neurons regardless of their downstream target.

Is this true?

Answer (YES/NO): NO